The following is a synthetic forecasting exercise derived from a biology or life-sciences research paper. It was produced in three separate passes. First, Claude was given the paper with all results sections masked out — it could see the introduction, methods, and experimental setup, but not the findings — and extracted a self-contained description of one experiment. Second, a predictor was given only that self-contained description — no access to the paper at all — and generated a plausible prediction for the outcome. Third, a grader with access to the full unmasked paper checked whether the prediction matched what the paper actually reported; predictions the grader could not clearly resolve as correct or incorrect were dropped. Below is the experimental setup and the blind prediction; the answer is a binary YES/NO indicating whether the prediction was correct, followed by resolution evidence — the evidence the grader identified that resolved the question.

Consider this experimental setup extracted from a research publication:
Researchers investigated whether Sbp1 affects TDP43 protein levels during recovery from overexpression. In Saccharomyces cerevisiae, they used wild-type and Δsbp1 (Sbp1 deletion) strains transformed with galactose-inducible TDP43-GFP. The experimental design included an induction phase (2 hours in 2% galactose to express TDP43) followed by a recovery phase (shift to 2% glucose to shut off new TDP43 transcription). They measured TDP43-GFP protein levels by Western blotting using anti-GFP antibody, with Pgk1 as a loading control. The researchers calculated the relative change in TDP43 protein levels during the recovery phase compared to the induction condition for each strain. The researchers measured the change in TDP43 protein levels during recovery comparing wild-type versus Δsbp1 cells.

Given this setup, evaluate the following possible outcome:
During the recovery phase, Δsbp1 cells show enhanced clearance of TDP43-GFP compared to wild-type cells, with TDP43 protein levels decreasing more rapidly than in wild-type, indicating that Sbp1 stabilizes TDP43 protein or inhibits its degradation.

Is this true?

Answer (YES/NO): NO